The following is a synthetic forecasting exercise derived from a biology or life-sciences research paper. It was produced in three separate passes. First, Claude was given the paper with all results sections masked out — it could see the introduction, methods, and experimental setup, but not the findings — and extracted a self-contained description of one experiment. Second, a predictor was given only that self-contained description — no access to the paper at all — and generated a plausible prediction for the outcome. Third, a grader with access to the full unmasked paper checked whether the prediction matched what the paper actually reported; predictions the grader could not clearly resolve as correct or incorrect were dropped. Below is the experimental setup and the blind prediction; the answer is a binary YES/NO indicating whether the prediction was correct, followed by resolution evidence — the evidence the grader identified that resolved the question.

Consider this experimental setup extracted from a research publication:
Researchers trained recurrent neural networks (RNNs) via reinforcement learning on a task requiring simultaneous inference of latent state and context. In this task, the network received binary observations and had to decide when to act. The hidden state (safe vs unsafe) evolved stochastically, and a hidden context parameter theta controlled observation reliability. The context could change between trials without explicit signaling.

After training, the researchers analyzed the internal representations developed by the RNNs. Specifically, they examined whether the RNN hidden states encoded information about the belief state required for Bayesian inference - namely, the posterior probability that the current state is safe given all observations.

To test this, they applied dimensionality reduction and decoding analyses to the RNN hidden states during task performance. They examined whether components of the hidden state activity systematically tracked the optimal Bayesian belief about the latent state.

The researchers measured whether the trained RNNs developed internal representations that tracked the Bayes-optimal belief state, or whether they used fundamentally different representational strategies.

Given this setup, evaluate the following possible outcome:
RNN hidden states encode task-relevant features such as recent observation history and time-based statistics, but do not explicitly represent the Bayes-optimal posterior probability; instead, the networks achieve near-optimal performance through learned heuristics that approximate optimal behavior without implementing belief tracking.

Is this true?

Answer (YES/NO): NO